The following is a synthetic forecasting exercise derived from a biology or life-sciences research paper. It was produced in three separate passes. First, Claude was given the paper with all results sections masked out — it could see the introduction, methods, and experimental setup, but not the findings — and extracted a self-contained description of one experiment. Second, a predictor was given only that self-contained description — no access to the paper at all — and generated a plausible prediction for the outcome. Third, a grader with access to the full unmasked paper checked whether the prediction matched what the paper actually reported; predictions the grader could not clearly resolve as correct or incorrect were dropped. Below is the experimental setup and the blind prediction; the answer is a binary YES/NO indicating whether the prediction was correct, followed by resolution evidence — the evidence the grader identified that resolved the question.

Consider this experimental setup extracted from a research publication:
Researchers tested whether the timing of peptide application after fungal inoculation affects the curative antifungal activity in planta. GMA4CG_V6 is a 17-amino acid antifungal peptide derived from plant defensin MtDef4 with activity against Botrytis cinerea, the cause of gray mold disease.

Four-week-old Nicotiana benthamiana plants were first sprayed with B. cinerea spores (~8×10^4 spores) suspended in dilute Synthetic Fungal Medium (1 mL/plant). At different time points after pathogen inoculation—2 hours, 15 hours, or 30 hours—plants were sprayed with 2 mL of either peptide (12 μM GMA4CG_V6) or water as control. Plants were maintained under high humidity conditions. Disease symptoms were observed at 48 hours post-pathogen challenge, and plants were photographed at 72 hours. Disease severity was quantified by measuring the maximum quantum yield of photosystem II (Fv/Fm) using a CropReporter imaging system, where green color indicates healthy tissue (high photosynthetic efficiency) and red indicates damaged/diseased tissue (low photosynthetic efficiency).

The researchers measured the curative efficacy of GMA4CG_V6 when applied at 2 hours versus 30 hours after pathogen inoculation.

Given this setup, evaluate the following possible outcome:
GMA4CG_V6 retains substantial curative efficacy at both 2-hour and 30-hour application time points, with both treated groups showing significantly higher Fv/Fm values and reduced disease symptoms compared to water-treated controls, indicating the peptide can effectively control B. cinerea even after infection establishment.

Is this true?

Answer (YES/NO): YES